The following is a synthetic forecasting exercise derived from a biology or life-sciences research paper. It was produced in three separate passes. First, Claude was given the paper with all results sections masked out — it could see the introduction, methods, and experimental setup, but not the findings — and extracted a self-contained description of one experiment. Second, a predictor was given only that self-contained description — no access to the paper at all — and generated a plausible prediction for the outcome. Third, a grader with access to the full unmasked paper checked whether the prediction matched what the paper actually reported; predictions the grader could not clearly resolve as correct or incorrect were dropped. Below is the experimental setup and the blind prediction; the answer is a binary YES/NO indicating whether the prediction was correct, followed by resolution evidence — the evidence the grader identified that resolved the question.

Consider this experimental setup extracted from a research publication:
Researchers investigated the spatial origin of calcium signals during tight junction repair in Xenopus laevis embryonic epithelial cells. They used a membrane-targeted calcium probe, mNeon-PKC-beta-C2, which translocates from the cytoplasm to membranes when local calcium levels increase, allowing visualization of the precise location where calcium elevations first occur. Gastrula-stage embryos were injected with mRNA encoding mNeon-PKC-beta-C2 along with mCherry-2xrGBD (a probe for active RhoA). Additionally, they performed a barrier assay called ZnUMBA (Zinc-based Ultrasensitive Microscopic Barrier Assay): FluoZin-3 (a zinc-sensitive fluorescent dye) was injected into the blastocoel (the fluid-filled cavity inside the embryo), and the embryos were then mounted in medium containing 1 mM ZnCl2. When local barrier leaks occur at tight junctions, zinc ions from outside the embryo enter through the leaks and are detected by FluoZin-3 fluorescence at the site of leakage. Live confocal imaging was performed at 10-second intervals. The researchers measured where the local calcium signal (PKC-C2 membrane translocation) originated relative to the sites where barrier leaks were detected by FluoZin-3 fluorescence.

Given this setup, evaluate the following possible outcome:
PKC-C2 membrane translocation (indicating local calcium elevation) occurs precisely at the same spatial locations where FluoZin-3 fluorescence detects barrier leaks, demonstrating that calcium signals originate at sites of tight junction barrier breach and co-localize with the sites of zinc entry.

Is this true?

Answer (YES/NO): YES